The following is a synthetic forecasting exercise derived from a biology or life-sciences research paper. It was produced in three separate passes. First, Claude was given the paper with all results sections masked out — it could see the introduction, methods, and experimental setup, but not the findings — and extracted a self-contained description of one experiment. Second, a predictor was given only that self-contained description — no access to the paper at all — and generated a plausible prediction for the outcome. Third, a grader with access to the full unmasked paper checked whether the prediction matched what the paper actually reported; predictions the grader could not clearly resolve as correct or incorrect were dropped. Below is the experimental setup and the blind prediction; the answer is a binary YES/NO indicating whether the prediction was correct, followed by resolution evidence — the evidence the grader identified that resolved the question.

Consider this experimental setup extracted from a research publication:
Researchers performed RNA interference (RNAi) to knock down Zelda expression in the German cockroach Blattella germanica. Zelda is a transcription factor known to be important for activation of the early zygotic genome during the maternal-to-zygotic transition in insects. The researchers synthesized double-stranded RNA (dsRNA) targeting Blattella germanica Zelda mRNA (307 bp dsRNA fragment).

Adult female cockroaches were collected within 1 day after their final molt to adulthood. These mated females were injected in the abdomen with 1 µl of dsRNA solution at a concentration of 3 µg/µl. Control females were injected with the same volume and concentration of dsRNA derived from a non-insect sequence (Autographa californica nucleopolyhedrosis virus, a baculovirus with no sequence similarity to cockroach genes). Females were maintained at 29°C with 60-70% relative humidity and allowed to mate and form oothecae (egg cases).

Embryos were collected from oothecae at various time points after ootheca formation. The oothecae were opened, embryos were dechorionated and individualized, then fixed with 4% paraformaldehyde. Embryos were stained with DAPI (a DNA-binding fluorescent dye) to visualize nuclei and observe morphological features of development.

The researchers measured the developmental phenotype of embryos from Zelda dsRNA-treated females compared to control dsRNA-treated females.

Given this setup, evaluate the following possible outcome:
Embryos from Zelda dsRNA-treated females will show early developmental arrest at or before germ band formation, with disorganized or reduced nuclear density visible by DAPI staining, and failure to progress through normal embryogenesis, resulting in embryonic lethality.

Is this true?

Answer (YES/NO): NO